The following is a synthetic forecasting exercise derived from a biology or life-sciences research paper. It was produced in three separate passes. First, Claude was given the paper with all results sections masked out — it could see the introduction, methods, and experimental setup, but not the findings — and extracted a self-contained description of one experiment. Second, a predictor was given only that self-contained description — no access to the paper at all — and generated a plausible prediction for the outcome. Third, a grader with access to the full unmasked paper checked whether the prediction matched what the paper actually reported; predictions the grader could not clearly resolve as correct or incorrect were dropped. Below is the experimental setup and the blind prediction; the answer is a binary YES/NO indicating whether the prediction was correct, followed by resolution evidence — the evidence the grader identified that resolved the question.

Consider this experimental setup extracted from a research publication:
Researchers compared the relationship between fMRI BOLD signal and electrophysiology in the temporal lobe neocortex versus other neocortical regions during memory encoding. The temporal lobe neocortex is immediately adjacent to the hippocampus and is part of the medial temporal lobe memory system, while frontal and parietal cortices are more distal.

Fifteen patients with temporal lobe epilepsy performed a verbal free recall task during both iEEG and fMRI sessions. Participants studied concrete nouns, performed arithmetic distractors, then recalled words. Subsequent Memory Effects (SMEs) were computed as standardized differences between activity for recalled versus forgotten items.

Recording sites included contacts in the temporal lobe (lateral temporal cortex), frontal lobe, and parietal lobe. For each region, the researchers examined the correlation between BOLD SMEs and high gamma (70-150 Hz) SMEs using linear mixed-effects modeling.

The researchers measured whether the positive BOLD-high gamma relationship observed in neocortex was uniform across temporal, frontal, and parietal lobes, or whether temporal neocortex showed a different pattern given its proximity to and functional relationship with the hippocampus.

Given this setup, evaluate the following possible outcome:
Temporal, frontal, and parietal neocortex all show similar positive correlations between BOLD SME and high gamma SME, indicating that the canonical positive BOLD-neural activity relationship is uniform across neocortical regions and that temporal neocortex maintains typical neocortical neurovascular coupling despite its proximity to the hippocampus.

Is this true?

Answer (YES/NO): YES